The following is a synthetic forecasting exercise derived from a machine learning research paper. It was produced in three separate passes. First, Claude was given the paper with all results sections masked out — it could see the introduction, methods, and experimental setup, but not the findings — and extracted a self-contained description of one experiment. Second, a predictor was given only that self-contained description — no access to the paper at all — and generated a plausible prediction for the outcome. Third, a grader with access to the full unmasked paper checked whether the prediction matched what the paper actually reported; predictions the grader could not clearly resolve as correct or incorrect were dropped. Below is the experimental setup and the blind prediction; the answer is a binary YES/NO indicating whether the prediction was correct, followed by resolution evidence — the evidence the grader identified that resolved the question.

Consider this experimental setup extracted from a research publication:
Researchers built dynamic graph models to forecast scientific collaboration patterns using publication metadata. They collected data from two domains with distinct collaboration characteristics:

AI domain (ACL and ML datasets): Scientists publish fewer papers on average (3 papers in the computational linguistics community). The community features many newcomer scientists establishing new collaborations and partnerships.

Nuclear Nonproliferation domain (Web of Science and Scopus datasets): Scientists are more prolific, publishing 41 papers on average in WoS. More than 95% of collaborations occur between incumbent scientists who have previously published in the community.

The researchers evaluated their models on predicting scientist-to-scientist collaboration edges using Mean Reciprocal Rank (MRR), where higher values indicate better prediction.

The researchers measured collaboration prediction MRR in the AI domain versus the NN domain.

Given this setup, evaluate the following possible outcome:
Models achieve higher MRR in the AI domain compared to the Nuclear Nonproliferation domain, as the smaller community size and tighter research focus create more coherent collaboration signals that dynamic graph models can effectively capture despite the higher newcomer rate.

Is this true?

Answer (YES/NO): NO